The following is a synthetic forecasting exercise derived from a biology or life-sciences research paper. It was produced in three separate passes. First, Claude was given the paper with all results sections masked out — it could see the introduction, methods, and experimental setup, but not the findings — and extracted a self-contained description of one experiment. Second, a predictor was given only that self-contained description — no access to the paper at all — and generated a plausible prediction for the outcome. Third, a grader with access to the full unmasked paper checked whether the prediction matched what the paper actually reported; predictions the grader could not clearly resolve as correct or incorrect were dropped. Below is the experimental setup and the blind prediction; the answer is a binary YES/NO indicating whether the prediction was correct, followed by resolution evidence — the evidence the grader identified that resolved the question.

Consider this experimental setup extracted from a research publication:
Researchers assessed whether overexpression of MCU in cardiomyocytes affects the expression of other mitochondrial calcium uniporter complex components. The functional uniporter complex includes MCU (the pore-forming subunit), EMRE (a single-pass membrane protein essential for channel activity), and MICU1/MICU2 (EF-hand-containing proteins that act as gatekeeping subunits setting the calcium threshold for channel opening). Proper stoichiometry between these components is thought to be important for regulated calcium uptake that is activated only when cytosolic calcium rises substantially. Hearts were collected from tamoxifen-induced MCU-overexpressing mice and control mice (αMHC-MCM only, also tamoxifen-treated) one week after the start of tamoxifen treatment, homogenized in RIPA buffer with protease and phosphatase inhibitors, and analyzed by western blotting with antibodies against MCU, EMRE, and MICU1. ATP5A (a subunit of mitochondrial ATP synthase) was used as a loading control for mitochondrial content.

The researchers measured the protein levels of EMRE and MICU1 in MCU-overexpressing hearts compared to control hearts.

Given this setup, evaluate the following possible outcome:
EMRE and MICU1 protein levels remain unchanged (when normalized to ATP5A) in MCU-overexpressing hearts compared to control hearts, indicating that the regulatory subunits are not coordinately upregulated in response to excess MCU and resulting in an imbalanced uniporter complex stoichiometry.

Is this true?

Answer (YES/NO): NO